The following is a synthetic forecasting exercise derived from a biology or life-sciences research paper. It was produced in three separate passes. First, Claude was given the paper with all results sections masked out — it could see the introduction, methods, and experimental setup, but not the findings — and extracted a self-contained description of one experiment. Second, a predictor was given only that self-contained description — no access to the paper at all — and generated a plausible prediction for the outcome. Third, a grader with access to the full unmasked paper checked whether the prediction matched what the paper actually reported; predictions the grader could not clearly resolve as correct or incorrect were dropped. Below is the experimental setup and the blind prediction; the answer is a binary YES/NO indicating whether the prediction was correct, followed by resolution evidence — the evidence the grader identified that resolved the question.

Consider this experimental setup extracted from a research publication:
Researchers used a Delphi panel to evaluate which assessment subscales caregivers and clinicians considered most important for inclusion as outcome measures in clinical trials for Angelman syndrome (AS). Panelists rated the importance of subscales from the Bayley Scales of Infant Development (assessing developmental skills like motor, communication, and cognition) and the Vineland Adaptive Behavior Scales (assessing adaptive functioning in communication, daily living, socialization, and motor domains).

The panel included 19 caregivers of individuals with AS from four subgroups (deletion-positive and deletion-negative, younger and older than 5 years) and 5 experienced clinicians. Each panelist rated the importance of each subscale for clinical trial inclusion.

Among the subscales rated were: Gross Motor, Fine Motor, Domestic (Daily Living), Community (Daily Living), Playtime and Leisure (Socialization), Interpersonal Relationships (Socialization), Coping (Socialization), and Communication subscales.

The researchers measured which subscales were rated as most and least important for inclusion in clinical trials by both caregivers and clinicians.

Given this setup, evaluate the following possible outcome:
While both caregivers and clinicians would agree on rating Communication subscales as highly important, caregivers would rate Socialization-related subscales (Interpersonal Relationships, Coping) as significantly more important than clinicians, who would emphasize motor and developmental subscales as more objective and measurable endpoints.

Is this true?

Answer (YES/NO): NO